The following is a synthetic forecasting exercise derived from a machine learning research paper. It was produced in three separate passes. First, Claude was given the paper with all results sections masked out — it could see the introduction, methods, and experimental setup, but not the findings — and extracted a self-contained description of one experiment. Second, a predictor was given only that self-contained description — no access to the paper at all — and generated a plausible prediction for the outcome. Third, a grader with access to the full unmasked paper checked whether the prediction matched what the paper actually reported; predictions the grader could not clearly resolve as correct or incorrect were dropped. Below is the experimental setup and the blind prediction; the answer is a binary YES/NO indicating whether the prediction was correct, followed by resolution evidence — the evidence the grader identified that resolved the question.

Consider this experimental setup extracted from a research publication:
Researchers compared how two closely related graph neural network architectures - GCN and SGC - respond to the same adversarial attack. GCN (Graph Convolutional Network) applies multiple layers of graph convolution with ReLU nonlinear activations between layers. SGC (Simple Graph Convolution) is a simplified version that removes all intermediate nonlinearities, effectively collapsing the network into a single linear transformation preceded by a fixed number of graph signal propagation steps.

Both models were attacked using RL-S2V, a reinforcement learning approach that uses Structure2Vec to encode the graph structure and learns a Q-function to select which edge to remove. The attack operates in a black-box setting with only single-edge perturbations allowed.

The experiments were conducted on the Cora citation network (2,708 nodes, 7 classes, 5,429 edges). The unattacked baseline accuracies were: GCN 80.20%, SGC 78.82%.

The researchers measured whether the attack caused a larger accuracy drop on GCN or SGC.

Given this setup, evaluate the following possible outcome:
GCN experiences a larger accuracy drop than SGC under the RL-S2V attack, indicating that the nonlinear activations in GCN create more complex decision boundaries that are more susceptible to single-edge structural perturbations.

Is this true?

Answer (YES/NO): NO